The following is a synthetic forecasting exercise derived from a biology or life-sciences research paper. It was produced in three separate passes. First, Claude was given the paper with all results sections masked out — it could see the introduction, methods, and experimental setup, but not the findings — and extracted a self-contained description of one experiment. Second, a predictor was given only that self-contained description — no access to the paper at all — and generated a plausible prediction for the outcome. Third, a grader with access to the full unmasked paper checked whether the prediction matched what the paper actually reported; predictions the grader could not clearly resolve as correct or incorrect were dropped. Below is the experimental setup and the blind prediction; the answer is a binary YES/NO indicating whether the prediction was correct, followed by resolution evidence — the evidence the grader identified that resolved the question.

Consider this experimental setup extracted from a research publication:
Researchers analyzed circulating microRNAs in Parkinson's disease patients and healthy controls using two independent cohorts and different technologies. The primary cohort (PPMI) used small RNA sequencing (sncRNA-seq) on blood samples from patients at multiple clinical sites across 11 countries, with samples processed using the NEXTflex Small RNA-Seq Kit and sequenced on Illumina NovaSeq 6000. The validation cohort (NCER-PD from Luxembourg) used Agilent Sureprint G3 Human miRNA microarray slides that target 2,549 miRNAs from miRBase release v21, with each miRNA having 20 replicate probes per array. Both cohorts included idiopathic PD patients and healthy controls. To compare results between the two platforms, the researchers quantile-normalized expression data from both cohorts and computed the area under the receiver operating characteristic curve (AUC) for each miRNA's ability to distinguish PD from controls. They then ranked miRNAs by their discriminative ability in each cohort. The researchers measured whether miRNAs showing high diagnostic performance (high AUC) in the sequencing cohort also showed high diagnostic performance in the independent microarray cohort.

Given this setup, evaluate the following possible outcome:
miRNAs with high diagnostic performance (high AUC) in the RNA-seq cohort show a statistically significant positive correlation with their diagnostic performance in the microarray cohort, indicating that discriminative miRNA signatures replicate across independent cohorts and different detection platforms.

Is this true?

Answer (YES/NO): YES